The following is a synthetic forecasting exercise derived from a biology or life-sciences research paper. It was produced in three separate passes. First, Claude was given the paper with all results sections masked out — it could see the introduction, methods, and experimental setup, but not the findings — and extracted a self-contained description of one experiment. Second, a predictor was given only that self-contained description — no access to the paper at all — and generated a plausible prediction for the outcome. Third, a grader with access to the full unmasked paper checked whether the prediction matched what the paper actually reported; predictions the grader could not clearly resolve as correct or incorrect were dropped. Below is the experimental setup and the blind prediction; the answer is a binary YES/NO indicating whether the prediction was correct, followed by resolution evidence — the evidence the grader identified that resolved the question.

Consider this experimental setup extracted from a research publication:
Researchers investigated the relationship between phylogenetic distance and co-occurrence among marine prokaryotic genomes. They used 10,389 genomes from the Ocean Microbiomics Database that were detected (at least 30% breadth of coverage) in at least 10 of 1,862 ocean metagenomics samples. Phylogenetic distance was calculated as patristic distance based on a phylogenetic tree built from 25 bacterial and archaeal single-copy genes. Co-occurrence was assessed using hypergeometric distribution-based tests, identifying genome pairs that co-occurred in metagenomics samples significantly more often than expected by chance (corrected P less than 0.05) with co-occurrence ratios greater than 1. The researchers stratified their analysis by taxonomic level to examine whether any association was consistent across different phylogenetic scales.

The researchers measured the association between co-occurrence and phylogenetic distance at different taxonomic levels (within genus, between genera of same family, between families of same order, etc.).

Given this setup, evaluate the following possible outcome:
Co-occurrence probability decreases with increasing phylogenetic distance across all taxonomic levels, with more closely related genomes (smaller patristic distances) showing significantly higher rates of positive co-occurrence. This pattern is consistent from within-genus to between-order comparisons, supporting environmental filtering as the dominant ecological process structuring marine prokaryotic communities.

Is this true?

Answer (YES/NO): NO